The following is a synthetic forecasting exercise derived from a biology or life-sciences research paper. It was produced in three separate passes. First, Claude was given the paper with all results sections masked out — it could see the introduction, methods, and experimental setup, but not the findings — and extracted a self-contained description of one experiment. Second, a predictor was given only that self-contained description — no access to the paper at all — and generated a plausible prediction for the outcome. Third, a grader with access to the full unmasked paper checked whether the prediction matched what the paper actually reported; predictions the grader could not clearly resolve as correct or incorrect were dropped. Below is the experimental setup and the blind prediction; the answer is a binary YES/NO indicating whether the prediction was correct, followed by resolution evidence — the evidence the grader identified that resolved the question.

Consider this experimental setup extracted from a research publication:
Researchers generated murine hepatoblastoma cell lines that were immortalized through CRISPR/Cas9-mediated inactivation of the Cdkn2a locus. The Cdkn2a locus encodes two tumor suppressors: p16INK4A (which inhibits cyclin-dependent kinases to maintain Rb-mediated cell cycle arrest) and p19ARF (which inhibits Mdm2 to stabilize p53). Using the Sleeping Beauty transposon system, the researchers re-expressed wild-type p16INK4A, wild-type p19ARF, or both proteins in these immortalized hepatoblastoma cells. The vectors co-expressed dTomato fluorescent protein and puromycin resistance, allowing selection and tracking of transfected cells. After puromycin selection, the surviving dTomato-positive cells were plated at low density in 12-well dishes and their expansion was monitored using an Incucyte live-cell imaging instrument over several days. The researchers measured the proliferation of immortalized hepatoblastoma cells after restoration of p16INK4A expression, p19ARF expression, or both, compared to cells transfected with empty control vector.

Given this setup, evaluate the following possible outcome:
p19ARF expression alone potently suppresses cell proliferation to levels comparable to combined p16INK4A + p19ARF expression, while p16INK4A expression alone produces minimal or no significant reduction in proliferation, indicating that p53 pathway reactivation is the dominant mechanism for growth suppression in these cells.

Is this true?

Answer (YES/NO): NO